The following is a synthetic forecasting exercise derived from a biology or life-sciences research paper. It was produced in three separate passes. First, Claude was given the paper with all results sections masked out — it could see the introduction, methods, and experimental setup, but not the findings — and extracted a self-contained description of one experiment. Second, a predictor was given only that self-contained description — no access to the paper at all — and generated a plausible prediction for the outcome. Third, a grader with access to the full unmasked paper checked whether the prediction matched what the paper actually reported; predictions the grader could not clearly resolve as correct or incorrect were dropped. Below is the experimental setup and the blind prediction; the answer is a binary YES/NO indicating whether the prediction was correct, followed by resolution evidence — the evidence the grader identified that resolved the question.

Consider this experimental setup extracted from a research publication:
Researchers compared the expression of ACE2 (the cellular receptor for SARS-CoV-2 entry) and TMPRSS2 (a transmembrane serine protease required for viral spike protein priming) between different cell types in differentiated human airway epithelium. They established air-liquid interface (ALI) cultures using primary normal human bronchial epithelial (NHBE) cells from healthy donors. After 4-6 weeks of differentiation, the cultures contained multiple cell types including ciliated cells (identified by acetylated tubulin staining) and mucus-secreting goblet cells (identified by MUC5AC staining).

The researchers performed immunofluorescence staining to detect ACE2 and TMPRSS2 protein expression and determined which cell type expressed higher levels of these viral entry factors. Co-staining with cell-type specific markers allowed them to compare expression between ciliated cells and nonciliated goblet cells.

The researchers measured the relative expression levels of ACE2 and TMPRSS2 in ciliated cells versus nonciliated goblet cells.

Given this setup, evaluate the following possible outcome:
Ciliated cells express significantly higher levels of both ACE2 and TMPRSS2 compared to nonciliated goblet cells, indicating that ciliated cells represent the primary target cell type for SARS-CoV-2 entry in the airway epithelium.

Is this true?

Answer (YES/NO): NO